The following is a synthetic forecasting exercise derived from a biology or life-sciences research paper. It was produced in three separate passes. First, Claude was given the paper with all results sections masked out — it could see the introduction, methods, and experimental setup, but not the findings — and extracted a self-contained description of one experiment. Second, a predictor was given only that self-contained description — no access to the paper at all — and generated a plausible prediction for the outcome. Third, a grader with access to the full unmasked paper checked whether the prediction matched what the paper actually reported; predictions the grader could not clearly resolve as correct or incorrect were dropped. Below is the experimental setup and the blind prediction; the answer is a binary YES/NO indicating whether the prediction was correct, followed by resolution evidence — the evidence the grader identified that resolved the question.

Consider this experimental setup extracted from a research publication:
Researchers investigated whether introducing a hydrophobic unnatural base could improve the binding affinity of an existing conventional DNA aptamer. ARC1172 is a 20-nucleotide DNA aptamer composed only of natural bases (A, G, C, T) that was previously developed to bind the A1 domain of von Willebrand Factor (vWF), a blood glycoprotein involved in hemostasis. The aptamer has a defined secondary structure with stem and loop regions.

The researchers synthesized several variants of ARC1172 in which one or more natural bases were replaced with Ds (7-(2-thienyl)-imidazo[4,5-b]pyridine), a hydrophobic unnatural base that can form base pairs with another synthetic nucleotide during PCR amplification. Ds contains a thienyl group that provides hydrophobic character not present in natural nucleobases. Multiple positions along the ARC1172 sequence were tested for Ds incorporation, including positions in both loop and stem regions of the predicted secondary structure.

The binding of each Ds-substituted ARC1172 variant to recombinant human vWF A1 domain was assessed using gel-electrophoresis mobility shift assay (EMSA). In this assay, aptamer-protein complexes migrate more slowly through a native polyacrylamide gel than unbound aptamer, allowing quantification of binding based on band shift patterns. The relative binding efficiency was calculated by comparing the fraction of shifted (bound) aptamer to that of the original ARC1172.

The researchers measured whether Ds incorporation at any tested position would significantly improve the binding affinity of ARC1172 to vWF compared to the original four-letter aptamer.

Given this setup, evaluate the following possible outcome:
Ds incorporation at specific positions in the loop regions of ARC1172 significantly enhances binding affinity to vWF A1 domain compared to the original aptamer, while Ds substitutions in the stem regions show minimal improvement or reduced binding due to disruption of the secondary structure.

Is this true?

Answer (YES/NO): NO